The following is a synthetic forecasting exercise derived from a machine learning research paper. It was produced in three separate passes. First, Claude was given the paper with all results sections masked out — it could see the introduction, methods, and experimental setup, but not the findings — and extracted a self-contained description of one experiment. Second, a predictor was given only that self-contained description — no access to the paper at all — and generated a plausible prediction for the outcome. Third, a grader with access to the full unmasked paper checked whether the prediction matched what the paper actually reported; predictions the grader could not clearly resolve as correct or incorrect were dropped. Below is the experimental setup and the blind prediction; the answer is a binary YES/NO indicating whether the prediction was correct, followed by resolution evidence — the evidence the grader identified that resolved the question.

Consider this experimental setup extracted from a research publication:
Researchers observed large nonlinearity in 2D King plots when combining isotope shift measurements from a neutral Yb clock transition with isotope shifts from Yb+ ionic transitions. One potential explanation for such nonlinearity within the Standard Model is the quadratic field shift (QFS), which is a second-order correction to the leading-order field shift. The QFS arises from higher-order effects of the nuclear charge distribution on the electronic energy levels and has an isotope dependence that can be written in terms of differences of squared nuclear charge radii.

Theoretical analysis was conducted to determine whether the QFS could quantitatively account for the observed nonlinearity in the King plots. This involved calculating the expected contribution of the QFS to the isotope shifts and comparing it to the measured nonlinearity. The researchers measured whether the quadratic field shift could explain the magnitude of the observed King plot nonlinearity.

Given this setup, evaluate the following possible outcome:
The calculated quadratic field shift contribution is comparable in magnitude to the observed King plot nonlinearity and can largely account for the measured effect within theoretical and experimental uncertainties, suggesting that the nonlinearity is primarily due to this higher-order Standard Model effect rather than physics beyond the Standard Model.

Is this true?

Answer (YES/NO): NO